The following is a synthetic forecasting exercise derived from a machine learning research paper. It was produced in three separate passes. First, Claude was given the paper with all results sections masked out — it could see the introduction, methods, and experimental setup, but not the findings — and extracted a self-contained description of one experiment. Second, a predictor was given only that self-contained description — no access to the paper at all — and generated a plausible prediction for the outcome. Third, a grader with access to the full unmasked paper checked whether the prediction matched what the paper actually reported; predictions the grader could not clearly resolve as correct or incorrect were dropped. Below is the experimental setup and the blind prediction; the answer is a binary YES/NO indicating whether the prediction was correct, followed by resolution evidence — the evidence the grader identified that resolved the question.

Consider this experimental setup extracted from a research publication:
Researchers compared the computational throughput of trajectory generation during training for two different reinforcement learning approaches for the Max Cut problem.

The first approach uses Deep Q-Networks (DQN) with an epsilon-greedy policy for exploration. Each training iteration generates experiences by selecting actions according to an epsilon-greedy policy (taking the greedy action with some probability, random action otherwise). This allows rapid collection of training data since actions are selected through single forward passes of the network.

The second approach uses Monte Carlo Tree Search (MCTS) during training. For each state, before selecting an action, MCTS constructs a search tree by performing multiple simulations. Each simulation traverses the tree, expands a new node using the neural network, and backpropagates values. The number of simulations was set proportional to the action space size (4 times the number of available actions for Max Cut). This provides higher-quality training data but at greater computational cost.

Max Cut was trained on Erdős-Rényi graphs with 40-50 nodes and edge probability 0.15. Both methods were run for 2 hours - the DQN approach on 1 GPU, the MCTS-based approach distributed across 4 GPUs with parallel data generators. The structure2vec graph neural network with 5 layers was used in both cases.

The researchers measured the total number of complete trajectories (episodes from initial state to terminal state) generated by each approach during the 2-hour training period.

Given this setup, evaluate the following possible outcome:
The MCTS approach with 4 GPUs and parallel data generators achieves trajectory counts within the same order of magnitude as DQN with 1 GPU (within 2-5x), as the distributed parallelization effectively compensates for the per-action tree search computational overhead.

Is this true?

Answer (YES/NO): NO